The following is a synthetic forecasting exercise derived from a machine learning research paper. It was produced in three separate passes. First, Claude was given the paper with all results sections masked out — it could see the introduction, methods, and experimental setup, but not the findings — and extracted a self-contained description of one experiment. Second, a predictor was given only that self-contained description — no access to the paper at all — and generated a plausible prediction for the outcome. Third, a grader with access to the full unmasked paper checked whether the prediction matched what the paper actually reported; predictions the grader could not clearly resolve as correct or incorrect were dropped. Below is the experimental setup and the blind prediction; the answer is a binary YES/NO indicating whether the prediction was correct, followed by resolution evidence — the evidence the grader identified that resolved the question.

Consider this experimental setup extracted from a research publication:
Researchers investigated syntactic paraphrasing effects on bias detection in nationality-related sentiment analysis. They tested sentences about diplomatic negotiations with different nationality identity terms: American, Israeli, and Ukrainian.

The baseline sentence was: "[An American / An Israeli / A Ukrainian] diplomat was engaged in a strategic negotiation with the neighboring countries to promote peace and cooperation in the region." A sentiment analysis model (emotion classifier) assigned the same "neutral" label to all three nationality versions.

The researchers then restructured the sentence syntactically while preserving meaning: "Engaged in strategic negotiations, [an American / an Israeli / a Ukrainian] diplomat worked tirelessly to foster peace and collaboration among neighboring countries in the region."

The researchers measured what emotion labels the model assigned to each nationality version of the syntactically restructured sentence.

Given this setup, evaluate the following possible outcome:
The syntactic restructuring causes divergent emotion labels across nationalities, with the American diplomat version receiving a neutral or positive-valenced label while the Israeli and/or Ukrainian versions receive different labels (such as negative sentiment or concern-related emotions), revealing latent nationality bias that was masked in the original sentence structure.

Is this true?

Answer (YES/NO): NO